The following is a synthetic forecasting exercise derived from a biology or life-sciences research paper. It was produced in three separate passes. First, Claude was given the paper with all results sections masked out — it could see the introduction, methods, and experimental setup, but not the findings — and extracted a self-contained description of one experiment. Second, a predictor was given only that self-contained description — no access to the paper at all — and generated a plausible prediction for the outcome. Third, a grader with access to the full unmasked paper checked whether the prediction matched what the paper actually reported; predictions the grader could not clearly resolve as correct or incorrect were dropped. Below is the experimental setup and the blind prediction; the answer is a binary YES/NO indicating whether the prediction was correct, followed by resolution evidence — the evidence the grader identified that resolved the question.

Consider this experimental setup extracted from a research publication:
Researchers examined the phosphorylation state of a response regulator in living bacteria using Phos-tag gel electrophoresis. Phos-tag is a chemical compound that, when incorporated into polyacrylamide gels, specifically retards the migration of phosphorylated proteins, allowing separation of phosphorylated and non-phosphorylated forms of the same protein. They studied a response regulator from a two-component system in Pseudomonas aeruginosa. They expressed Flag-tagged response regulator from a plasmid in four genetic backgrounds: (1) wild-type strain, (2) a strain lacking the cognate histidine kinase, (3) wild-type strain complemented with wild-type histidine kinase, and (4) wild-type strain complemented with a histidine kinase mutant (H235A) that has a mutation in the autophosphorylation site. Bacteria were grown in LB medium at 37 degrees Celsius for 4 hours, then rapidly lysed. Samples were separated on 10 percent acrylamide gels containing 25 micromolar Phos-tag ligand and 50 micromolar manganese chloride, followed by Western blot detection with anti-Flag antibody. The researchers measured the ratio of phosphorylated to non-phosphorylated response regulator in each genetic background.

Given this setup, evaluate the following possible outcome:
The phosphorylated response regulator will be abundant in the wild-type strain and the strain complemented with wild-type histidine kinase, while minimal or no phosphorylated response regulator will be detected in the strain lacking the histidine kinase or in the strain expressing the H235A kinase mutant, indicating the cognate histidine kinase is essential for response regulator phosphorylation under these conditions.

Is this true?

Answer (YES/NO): NO